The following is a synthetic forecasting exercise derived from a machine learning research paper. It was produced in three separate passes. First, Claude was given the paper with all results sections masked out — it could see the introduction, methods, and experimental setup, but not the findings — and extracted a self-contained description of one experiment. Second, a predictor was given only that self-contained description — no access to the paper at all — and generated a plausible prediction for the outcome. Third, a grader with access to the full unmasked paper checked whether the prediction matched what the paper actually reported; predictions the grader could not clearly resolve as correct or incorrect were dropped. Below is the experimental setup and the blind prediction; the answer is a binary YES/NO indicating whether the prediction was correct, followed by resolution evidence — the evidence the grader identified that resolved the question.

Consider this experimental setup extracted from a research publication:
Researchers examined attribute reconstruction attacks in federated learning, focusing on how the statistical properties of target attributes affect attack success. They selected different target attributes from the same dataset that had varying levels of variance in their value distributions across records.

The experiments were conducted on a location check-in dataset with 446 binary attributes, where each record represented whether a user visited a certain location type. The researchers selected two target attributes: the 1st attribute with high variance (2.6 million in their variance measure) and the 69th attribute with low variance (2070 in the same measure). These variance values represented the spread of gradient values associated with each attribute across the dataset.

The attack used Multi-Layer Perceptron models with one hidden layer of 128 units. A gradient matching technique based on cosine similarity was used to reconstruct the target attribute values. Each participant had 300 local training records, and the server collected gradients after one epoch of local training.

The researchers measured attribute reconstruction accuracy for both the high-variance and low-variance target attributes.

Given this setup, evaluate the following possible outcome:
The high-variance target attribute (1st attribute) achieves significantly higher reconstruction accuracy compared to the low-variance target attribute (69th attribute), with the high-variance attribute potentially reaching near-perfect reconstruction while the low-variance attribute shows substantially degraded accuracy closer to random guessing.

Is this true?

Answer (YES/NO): NO